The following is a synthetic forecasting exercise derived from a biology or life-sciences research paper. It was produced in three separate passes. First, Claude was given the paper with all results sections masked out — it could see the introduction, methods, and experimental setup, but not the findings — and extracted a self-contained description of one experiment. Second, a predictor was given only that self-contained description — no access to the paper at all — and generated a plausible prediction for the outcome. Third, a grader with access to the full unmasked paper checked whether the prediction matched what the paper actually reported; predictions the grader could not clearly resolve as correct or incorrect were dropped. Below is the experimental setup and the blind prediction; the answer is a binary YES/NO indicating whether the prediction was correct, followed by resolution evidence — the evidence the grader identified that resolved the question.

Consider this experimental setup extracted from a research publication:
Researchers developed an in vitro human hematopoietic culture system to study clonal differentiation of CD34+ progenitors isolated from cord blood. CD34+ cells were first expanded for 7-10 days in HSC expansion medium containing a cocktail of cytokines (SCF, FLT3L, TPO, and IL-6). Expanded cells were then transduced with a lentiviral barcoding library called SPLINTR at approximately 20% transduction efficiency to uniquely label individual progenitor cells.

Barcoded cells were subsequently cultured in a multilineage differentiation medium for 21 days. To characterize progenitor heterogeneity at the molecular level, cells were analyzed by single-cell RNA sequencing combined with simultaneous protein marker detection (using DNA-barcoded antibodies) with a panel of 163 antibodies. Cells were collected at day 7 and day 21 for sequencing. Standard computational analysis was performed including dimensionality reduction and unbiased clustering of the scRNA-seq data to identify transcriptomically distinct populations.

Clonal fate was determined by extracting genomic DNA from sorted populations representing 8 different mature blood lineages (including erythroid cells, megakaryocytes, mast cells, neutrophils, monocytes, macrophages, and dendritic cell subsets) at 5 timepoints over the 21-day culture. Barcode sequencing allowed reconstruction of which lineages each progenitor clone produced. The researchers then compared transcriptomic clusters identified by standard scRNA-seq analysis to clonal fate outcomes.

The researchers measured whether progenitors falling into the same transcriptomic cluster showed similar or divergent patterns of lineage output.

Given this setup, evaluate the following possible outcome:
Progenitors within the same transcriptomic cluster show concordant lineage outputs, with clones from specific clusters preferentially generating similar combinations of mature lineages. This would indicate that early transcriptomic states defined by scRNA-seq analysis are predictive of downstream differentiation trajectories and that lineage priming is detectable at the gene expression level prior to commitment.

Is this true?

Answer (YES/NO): NO